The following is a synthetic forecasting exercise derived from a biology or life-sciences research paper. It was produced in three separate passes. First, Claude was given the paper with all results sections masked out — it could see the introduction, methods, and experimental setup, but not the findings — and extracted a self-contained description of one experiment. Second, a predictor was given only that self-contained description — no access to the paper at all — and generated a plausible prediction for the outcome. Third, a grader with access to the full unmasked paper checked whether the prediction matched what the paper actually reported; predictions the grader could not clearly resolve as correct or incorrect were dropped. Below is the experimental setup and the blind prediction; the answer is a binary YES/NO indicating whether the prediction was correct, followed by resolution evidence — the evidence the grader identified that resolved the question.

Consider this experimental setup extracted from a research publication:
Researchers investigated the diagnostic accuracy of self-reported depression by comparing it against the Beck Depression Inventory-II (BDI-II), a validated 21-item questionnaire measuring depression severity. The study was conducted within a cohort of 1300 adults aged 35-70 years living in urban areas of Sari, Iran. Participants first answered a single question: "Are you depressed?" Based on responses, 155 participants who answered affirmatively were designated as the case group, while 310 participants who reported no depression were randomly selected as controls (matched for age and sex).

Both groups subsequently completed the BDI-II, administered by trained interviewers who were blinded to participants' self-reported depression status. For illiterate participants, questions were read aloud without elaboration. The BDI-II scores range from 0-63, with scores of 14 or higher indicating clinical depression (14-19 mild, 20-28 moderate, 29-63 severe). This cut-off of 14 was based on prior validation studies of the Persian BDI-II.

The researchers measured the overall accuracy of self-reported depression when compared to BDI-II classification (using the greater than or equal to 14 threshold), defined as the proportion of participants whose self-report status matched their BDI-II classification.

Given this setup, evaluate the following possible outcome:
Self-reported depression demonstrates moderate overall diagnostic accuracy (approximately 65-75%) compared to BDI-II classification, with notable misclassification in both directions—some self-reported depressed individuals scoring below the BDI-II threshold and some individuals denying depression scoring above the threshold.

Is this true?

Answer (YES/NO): YES